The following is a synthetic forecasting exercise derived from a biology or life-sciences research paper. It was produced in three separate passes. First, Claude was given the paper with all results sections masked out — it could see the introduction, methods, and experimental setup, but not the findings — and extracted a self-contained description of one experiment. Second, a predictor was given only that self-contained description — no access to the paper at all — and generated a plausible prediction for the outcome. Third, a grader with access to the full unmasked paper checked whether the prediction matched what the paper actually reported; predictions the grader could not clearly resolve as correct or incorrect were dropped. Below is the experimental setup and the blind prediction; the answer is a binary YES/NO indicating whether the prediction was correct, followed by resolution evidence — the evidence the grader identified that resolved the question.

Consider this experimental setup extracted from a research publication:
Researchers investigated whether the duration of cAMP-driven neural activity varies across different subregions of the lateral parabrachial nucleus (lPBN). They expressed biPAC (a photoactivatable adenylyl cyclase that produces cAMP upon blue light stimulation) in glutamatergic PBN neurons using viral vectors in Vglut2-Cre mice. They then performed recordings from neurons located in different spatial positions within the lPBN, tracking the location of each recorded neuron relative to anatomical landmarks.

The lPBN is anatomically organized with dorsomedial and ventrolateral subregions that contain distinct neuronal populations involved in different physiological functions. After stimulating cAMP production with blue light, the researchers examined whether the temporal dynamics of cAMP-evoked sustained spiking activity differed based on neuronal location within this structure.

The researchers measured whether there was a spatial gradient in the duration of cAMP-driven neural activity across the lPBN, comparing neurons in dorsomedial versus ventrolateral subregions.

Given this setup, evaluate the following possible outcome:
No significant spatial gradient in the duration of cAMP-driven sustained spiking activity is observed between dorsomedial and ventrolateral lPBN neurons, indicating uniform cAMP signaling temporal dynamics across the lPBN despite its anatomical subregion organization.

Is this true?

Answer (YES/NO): NO